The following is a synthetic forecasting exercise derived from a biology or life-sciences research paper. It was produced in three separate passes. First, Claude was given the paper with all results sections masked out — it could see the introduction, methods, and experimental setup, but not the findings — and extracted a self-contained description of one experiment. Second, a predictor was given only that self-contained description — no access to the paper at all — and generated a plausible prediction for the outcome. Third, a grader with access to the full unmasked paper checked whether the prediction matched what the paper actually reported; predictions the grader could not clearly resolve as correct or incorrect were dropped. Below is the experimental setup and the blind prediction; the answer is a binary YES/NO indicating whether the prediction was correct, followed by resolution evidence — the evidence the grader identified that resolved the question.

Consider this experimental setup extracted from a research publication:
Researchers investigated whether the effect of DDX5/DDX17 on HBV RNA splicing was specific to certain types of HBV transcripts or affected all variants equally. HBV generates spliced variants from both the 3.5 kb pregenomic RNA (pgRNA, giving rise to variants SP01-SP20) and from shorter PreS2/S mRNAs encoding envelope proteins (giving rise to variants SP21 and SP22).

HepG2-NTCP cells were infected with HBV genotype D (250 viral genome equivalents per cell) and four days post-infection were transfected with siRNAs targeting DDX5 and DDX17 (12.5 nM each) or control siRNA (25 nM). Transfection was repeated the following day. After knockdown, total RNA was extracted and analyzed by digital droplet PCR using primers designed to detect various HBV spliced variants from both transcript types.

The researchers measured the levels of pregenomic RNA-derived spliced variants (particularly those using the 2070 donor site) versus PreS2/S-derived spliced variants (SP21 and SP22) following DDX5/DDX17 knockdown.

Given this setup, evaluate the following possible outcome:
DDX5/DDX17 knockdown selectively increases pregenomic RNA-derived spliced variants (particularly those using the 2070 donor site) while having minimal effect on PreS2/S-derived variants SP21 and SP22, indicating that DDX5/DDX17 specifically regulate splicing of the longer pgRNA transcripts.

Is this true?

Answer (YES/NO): NO